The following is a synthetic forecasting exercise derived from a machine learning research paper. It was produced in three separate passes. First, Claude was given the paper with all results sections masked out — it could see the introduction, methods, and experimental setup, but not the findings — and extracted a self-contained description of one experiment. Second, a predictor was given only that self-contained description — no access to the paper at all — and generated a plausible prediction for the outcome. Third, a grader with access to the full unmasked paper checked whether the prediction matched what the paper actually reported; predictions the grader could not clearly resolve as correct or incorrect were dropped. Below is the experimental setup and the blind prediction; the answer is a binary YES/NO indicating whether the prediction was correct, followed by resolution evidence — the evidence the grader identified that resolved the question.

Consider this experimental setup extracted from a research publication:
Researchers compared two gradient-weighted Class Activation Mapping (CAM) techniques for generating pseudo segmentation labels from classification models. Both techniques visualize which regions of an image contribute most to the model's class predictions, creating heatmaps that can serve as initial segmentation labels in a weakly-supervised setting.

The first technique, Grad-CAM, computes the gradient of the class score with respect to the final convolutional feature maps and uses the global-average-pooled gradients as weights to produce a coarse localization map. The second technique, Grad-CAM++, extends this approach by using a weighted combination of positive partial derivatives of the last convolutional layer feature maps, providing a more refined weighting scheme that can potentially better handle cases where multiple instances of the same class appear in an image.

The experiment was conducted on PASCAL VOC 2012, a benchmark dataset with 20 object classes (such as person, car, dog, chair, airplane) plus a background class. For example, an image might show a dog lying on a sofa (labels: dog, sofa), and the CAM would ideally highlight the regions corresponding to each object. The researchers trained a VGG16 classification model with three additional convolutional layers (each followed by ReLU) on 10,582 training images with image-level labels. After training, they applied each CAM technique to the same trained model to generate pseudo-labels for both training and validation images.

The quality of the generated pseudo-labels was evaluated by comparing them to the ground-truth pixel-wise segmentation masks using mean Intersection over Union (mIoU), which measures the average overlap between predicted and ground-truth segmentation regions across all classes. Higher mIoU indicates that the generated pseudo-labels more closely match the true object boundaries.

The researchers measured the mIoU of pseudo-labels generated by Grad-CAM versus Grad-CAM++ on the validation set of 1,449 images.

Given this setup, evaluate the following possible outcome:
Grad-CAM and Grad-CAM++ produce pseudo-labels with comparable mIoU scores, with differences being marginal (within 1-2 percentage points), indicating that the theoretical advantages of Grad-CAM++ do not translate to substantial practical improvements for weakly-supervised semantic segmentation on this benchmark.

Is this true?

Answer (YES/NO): NO